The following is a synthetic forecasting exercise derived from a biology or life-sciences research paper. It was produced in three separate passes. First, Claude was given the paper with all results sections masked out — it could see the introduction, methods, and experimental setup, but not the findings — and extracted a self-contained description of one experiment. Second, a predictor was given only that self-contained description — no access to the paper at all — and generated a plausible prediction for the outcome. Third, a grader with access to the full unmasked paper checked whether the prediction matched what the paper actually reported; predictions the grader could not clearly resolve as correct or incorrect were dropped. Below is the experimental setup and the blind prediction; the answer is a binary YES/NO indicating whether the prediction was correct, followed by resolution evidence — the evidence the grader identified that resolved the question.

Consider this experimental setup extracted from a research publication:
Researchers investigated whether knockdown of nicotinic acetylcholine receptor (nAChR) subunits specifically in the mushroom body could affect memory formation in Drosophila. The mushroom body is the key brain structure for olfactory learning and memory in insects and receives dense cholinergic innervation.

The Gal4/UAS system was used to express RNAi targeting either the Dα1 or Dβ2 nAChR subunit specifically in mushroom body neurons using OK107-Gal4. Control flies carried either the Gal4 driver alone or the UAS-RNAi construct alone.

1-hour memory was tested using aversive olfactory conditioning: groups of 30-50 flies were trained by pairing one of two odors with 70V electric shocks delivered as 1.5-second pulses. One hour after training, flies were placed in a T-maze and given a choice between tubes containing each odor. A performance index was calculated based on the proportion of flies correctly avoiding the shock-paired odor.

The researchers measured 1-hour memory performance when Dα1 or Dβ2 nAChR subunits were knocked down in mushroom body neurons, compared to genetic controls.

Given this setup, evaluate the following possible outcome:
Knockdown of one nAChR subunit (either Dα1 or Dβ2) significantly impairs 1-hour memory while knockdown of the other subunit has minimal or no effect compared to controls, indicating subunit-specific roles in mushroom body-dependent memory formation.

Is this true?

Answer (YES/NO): NO